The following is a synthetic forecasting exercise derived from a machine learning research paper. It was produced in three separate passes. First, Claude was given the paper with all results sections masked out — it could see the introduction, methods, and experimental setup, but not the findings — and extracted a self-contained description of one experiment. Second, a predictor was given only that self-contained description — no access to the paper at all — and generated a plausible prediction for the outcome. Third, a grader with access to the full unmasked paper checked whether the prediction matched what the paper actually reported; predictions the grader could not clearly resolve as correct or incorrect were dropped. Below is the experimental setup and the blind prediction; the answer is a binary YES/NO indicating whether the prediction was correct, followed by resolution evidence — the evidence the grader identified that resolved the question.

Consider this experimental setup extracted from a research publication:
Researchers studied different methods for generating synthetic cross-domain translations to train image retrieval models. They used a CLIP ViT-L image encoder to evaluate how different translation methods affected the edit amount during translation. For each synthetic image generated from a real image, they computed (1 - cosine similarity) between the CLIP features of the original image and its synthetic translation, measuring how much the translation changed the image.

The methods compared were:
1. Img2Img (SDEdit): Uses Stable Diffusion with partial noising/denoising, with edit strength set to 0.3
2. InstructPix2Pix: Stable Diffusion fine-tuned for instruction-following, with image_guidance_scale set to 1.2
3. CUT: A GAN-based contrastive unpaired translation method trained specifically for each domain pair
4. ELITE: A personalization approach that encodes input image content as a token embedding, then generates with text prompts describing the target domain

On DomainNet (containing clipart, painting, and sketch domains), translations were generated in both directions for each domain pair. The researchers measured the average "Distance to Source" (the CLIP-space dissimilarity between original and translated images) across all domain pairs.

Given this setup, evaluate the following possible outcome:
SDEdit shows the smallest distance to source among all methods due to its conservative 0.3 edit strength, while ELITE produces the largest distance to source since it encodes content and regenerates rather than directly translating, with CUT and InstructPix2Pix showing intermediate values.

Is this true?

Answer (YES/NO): YES